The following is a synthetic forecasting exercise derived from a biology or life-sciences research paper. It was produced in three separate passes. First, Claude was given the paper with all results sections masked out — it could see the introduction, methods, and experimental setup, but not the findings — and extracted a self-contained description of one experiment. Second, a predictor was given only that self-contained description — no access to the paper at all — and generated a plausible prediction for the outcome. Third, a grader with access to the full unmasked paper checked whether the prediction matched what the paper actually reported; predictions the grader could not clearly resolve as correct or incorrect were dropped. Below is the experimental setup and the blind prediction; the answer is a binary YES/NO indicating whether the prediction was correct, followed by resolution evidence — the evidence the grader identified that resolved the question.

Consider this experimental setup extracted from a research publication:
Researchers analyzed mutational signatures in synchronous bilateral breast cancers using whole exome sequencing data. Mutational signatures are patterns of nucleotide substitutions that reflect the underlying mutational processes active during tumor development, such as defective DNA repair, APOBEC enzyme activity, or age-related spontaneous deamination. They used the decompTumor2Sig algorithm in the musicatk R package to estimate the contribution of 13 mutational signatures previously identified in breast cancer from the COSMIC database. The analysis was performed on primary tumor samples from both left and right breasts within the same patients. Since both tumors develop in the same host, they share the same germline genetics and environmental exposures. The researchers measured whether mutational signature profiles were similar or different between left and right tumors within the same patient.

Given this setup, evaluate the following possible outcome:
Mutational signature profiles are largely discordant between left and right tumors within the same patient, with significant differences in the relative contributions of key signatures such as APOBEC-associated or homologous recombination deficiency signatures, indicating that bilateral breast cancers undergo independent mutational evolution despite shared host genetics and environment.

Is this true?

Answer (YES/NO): NO